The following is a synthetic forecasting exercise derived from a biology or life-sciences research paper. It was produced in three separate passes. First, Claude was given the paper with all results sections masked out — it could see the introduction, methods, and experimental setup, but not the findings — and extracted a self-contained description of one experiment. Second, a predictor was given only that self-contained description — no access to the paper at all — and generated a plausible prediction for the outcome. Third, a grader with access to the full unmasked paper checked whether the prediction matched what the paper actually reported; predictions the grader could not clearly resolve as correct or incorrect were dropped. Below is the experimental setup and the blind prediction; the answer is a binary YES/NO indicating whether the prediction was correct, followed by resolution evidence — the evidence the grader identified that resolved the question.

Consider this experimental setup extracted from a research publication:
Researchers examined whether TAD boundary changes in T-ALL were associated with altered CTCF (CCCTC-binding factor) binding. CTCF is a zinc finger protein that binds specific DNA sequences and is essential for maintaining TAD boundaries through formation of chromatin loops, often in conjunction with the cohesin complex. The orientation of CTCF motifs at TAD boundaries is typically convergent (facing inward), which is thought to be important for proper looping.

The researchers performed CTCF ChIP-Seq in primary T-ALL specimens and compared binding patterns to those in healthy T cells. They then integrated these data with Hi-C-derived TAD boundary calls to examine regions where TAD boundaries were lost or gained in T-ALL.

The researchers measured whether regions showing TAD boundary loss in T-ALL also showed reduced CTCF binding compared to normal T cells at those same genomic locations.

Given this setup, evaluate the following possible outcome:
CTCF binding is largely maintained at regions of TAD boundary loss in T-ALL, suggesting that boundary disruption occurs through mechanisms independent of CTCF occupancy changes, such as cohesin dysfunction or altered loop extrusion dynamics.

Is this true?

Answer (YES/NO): NO